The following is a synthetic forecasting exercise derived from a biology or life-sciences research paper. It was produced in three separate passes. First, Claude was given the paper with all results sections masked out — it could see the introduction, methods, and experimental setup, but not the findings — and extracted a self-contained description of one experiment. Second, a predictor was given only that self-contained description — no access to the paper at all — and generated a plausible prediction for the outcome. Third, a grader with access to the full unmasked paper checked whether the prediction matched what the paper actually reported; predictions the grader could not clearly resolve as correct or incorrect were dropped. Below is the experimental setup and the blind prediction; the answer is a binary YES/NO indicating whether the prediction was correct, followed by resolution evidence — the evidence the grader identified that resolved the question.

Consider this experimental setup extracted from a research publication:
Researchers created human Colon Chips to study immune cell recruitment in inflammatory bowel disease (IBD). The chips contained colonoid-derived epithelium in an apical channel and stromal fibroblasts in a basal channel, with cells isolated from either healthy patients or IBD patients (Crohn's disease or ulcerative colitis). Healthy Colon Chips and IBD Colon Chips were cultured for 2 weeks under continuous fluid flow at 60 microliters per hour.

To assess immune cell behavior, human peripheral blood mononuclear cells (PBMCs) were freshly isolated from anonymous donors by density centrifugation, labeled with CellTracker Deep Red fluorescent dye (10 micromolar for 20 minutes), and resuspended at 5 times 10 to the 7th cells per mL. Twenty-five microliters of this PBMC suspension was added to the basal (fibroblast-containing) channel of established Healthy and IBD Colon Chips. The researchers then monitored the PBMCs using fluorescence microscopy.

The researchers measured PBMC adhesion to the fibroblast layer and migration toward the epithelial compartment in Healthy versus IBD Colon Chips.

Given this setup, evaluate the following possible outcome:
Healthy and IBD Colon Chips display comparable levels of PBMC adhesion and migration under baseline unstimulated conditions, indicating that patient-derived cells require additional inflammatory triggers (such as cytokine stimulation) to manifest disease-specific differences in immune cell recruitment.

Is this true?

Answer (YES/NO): NO